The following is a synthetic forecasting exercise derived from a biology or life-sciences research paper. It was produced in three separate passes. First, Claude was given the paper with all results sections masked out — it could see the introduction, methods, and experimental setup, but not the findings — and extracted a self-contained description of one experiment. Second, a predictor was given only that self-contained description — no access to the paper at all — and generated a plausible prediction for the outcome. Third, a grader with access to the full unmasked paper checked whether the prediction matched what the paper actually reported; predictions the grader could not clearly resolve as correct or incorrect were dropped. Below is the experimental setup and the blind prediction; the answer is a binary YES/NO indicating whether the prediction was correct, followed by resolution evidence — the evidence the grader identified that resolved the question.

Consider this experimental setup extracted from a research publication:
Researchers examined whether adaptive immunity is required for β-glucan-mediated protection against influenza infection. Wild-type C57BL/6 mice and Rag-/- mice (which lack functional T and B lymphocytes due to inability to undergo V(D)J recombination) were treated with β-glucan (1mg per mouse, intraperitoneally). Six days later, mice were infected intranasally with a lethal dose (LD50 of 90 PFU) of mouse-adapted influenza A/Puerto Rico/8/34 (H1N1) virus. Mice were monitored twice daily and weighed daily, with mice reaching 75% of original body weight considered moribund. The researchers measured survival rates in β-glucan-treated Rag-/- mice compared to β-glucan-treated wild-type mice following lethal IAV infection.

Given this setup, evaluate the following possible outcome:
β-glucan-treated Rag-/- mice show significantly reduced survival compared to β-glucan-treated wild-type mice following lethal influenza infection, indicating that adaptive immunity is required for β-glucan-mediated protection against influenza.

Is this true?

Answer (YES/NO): YES